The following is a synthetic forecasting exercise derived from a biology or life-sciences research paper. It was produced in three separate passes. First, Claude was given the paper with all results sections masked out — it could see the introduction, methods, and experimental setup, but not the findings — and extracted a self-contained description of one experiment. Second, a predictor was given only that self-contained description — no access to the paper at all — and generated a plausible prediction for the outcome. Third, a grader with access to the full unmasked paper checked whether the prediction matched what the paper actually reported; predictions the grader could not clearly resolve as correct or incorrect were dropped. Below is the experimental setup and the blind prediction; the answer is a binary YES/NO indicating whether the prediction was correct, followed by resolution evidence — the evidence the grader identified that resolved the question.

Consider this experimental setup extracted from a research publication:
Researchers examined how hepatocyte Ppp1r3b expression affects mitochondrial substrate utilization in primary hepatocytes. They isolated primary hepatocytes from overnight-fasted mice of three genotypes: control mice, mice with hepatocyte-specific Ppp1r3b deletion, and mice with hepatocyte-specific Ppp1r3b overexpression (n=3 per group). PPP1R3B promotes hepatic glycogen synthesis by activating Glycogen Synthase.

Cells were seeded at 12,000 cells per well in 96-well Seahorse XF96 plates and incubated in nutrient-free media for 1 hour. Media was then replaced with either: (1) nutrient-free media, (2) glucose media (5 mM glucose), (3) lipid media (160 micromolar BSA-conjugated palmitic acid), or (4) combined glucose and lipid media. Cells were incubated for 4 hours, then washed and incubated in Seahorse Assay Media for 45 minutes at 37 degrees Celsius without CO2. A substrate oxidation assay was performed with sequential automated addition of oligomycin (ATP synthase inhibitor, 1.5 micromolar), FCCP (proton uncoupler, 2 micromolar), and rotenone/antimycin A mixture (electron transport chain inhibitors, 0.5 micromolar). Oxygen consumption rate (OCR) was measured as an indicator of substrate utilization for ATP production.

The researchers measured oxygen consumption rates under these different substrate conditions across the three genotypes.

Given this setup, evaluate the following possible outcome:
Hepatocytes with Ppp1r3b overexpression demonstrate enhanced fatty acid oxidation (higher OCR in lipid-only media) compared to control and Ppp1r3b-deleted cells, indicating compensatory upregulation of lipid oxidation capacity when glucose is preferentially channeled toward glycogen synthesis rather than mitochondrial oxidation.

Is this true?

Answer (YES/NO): NO